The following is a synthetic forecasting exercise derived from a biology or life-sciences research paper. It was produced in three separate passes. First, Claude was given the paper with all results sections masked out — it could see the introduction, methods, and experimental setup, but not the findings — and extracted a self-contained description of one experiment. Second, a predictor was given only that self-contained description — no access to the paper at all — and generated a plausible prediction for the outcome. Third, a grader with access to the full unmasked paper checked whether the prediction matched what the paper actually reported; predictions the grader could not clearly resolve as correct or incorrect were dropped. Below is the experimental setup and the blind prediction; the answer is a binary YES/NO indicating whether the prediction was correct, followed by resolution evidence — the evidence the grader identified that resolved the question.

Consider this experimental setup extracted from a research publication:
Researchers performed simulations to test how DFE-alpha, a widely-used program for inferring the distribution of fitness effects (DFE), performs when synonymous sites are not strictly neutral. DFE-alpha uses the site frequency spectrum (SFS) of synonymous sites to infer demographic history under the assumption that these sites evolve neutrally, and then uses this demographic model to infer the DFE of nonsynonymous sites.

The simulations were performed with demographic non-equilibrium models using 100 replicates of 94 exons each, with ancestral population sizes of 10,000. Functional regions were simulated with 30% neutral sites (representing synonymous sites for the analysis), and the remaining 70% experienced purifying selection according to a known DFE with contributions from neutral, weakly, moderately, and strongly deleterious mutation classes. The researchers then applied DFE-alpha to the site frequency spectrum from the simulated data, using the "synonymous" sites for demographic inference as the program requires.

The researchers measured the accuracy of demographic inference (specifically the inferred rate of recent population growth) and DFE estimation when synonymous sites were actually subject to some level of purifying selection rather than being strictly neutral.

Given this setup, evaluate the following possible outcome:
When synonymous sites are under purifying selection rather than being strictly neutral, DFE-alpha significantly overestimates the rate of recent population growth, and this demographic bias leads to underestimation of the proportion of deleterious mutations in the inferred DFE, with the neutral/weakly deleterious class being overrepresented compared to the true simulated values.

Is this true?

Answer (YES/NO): NO